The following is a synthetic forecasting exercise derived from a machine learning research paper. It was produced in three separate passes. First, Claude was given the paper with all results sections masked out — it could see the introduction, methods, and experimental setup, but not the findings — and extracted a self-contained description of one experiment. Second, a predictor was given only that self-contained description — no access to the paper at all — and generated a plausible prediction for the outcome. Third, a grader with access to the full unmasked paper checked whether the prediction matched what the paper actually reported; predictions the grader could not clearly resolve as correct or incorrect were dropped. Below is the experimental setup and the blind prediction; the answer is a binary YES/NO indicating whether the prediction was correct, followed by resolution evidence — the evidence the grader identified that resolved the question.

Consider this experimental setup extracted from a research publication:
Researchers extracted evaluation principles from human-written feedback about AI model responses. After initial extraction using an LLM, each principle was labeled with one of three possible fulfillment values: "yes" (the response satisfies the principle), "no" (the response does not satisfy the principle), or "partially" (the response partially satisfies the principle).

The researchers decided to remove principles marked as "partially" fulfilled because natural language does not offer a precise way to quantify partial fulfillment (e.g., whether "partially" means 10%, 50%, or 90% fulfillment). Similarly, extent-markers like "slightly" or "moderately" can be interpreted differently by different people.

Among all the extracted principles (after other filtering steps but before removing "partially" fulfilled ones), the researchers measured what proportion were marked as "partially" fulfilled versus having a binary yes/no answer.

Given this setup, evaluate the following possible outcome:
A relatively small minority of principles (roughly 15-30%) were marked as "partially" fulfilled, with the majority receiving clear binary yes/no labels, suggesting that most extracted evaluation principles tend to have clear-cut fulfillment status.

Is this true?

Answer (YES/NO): NO